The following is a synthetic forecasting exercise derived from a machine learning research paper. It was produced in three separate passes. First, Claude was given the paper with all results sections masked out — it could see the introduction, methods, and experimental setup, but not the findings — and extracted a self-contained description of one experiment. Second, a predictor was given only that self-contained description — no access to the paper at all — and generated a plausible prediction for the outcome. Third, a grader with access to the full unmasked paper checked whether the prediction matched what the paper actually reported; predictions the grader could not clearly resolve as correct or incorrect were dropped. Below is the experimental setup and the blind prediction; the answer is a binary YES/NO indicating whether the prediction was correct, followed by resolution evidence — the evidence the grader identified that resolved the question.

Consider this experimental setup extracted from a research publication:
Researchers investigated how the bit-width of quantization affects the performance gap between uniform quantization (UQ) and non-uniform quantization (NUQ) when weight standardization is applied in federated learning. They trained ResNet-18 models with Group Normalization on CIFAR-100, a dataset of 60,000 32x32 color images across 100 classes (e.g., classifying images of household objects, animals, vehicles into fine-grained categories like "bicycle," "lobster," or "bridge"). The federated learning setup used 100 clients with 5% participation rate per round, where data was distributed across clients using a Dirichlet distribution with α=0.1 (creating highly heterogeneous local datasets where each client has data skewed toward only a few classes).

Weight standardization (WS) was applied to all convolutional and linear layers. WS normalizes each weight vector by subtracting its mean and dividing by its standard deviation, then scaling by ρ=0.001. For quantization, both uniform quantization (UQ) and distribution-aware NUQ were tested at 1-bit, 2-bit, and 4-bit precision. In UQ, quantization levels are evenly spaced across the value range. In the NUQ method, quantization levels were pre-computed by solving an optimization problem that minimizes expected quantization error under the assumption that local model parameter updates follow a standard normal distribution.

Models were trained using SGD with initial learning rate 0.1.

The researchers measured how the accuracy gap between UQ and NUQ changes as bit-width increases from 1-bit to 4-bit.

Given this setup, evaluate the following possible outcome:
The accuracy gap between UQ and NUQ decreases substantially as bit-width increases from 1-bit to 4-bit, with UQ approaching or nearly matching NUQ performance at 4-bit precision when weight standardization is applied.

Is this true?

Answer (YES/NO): NO